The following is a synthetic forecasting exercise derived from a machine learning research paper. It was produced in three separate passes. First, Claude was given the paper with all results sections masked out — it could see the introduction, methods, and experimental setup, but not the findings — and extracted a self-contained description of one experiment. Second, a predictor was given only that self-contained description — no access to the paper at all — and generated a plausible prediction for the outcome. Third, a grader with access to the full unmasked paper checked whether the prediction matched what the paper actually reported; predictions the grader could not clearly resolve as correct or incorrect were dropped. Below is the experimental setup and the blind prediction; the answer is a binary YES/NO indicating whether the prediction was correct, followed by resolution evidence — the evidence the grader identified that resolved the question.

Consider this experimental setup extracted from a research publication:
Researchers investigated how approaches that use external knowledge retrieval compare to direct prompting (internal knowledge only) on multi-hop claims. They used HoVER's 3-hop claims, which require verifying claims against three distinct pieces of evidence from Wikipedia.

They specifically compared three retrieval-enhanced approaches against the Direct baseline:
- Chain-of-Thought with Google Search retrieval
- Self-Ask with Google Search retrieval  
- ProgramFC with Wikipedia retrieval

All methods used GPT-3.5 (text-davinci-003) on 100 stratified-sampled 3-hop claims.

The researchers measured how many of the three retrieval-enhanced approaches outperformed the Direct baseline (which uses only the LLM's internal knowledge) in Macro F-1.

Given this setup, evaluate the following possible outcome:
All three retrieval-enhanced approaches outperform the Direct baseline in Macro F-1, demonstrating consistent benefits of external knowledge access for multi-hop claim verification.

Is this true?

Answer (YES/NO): YES